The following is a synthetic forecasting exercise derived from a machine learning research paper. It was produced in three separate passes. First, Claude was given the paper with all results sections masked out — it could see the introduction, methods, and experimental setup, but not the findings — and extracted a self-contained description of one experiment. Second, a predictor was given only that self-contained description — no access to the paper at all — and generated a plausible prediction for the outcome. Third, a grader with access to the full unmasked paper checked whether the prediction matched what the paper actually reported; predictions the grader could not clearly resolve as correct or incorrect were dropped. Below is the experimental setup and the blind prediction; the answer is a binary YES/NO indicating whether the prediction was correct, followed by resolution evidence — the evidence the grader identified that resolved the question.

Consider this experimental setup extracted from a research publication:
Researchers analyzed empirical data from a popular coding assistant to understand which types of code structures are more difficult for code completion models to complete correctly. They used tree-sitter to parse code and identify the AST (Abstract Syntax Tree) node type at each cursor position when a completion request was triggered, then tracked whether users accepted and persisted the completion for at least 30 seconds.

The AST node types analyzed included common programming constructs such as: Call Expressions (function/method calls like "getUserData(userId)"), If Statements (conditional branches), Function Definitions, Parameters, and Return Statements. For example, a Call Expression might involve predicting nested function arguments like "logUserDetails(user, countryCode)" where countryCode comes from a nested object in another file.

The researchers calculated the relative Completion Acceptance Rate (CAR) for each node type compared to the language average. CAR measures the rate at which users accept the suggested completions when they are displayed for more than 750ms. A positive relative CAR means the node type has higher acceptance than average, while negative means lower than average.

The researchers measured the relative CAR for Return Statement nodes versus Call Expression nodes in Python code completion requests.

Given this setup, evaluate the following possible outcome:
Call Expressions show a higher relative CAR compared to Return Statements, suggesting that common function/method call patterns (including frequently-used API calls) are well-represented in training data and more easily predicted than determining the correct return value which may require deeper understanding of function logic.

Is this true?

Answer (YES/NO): NO